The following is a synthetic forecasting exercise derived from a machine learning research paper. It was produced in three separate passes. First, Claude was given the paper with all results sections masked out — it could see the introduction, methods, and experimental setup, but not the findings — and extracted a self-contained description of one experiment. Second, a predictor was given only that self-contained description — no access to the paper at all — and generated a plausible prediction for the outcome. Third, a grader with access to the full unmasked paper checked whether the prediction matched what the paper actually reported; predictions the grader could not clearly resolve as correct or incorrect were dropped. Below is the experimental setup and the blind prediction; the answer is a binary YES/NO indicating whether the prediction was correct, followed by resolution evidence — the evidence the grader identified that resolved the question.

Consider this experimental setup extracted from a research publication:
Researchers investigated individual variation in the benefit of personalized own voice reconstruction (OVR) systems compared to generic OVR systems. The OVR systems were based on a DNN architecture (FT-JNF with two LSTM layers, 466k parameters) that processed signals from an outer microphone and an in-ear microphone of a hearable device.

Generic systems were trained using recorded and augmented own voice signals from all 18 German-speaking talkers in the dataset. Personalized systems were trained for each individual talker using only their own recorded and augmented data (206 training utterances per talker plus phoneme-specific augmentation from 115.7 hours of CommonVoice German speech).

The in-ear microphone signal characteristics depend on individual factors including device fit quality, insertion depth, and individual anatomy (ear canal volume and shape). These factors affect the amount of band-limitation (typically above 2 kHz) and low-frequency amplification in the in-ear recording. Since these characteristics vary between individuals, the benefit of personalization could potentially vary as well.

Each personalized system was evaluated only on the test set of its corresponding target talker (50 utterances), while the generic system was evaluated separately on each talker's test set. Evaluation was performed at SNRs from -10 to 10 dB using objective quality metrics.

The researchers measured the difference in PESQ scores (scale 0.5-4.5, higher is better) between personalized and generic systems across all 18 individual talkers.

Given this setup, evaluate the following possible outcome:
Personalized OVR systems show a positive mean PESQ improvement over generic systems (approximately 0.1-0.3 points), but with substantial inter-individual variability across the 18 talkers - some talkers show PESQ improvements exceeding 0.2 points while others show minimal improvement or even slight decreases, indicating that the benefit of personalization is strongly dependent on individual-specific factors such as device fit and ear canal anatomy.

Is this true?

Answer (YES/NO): NO